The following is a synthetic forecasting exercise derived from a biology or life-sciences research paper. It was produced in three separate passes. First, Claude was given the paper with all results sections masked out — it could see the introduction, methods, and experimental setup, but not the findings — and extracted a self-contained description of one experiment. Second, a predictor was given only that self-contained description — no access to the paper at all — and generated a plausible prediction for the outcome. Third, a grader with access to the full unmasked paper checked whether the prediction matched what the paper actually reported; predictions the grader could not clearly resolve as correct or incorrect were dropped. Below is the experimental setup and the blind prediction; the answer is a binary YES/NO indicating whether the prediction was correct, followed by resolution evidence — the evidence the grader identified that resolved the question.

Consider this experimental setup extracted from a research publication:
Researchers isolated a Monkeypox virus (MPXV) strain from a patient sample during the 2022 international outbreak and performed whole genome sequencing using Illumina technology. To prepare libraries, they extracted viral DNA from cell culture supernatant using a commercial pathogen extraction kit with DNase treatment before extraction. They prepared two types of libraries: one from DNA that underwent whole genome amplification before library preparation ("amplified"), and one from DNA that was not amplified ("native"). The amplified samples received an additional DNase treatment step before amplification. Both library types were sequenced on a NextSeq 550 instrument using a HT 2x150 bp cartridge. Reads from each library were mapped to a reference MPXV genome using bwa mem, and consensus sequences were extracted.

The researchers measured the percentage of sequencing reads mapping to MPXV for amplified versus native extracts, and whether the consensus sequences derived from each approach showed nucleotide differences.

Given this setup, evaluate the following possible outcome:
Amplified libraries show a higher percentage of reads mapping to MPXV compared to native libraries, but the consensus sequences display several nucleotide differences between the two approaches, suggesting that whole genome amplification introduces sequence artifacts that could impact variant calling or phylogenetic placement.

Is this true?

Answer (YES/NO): NO